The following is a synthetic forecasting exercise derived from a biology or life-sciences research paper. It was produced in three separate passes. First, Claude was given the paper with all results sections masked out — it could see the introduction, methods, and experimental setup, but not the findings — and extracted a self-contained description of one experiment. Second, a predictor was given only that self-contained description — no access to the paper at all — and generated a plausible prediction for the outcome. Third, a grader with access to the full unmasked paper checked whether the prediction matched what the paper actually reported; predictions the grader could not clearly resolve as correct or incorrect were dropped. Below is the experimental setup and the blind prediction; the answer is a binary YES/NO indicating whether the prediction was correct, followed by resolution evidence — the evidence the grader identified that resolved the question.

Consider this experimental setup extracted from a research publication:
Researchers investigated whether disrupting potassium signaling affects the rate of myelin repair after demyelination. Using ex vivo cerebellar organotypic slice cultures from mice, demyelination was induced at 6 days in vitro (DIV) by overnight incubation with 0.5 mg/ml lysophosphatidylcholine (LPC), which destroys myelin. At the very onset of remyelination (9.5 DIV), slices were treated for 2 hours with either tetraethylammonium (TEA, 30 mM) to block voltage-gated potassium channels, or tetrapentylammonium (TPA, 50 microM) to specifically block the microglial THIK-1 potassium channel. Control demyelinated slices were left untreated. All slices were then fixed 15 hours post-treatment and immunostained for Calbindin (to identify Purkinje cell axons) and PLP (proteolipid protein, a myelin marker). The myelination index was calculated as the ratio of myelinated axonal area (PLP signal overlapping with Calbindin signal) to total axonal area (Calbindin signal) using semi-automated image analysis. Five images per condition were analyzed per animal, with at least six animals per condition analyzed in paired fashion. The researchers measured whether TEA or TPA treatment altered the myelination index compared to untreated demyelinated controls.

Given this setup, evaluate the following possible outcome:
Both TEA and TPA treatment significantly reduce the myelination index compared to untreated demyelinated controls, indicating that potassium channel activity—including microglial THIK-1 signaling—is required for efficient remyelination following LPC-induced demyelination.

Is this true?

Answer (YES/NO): YES